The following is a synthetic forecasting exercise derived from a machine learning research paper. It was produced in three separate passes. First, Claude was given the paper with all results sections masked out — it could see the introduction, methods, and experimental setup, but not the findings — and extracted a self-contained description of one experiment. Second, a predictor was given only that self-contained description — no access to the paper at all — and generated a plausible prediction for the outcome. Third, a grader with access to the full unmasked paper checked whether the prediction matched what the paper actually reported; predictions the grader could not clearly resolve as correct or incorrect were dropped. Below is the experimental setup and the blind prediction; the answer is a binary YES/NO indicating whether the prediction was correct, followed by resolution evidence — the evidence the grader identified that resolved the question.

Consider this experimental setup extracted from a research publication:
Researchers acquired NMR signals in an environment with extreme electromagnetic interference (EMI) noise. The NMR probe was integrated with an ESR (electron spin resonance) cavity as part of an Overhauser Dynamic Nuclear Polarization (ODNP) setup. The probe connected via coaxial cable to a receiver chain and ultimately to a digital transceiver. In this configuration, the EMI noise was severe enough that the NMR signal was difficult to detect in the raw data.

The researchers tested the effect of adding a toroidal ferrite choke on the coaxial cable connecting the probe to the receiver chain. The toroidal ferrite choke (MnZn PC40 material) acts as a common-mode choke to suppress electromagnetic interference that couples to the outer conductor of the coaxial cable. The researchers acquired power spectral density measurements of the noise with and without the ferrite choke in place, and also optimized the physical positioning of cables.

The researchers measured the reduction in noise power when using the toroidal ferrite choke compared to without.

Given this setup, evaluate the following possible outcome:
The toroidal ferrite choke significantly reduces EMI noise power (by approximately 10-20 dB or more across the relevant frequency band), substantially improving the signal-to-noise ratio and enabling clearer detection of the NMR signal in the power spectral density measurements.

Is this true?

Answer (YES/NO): NO